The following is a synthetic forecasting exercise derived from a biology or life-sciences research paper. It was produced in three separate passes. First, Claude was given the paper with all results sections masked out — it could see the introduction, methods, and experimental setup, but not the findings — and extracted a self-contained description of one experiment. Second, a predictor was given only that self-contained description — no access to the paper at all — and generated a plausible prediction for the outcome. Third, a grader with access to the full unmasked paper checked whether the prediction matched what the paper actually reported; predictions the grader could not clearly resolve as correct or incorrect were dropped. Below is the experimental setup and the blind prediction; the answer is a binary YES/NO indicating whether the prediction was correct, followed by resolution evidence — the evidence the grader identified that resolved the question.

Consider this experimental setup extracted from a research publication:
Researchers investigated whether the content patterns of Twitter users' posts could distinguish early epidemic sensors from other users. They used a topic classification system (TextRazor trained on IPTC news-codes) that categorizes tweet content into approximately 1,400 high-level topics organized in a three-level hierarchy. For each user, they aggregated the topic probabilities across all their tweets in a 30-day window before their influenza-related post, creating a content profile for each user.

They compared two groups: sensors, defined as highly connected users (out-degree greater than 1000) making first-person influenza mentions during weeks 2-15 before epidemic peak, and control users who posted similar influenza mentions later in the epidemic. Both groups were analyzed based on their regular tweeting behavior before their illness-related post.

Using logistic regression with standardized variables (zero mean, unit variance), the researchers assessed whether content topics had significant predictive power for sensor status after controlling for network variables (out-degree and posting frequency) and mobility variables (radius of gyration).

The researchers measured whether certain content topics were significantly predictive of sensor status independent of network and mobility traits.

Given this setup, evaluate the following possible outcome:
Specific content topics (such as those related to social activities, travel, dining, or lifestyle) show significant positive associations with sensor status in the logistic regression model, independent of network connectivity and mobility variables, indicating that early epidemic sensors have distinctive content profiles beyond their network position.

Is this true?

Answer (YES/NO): NO